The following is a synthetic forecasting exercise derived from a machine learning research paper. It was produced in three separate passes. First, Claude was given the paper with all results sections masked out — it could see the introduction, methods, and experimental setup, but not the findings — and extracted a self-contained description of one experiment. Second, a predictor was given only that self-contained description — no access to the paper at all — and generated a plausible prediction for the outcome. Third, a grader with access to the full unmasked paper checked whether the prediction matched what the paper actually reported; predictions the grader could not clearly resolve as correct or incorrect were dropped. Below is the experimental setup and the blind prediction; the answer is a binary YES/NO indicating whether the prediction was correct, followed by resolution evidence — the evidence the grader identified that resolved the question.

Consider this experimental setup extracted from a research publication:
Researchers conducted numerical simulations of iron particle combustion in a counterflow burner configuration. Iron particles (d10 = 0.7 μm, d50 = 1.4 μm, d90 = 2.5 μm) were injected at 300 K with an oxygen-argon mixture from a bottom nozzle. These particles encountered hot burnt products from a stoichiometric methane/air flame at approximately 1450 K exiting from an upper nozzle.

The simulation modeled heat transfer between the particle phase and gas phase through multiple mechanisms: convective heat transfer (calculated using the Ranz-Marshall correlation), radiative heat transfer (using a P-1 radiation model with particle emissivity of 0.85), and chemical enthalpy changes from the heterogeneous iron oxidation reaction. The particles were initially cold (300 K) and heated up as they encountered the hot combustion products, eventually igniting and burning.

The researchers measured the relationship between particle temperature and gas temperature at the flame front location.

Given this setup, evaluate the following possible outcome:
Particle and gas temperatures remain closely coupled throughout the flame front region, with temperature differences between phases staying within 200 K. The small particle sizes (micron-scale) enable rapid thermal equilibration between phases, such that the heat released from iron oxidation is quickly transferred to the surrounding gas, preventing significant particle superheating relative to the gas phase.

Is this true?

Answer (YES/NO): NO